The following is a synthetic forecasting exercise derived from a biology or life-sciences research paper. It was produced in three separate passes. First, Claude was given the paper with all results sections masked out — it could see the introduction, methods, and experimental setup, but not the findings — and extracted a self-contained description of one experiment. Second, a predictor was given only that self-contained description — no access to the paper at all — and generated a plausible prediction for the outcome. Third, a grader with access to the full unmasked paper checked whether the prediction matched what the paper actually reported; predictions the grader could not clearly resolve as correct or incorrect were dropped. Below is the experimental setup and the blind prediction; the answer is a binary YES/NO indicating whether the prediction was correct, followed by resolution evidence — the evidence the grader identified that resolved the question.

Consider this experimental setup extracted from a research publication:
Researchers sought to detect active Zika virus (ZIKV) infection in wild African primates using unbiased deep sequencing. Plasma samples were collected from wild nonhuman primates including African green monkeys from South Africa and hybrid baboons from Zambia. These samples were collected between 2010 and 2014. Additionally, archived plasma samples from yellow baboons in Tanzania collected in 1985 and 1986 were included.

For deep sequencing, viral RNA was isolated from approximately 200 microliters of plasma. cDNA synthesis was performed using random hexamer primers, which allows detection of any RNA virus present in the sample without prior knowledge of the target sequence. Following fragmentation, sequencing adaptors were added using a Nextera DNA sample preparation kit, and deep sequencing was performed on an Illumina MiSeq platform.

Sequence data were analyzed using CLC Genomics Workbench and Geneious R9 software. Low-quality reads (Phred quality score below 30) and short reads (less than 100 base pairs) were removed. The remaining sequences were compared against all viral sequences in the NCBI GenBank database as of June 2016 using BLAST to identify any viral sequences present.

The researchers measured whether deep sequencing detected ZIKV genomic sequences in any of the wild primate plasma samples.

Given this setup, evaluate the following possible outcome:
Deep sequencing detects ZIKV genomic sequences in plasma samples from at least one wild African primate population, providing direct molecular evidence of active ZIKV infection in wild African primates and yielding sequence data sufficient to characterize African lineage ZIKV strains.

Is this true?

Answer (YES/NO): NO